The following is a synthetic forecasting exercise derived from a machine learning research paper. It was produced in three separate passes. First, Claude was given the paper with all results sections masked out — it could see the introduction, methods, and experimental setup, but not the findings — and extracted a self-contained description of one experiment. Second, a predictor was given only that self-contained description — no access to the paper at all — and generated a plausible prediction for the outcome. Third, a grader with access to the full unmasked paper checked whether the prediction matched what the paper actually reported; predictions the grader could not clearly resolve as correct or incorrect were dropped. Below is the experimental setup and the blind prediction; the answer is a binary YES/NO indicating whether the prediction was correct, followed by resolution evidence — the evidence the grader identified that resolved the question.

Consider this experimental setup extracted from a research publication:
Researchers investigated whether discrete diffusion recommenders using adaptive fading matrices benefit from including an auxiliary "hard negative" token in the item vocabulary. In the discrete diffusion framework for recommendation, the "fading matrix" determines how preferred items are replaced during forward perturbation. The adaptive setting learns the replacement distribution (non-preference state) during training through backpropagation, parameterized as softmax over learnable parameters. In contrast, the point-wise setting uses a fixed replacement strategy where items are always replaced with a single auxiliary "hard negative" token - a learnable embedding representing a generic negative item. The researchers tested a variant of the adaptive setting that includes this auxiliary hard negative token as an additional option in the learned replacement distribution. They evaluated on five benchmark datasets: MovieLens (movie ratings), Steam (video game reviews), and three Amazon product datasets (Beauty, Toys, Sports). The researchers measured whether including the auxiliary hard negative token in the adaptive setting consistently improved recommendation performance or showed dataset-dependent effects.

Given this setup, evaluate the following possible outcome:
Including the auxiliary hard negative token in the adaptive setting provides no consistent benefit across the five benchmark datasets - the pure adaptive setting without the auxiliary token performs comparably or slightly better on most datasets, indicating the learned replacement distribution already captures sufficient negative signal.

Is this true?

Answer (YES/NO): NO